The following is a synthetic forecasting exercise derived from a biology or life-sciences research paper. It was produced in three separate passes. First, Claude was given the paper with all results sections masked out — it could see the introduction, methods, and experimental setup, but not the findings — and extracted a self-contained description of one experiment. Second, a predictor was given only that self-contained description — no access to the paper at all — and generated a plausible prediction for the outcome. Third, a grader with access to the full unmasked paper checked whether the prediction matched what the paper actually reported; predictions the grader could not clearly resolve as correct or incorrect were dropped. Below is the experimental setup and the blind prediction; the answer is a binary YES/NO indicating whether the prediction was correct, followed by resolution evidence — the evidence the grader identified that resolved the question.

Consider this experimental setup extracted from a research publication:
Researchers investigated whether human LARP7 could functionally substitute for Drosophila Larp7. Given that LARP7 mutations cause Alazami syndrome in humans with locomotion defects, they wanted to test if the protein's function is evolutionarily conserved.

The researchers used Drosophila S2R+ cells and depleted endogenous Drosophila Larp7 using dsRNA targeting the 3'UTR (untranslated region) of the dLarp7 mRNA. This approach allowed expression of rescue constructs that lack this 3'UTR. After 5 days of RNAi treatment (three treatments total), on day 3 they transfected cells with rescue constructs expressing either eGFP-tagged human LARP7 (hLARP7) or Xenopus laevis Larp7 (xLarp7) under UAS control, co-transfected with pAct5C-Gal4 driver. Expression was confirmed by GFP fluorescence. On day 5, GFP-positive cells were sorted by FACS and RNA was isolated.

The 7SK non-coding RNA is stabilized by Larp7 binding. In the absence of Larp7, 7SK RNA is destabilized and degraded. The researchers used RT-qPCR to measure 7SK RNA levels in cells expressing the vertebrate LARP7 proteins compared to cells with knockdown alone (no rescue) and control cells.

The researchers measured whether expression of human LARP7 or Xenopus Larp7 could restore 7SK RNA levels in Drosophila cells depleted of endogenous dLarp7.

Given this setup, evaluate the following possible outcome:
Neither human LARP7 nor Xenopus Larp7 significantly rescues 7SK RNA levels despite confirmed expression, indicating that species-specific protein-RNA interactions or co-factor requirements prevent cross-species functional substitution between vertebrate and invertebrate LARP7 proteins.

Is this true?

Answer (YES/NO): NO